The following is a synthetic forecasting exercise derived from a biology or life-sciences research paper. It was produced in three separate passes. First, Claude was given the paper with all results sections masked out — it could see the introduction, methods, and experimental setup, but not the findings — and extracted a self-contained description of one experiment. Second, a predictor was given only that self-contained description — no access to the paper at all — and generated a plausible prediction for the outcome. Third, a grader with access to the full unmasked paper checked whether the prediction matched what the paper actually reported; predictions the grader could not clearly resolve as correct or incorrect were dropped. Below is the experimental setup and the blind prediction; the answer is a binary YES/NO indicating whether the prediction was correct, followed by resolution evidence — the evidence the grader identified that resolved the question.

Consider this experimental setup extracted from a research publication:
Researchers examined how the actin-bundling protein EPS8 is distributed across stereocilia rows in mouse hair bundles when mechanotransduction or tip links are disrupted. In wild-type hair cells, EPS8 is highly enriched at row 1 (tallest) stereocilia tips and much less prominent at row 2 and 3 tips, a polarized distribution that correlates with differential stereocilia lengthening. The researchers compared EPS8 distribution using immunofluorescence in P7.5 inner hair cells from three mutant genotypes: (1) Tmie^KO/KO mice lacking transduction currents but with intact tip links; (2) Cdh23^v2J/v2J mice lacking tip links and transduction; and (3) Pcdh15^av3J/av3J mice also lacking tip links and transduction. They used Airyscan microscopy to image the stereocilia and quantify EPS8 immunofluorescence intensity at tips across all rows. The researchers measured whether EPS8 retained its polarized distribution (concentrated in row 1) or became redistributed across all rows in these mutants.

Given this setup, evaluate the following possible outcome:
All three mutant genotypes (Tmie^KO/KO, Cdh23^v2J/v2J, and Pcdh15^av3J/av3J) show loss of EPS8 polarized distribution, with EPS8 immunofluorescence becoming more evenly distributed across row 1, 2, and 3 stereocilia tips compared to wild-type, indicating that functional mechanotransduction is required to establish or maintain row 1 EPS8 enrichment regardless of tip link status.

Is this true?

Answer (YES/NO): NO